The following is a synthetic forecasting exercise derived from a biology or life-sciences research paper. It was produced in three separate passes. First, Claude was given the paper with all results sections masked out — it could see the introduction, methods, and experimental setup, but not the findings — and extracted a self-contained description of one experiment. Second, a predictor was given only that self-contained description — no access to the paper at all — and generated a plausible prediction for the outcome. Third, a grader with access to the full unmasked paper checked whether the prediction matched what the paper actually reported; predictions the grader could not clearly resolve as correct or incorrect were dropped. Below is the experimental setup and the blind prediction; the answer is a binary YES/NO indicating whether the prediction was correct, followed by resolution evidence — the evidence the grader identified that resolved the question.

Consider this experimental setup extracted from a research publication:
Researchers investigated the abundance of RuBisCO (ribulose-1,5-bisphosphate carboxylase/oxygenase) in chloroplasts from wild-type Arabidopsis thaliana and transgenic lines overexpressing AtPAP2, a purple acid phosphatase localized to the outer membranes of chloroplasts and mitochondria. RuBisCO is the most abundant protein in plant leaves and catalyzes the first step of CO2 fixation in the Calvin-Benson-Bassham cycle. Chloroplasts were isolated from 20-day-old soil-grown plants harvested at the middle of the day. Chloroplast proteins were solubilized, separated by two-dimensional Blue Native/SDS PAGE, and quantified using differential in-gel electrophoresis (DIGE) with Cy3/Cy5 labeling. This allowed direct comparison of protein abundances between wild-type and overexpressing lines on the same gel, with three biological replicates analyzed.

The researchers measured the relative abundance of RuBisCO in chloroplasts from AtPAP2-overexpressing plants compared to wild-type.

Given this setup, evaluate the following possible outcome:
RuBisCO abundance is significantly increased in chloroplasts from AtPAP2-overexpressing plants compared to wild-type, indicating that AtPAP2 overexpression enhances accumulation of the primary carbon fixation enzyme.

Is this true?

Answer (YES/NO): YES